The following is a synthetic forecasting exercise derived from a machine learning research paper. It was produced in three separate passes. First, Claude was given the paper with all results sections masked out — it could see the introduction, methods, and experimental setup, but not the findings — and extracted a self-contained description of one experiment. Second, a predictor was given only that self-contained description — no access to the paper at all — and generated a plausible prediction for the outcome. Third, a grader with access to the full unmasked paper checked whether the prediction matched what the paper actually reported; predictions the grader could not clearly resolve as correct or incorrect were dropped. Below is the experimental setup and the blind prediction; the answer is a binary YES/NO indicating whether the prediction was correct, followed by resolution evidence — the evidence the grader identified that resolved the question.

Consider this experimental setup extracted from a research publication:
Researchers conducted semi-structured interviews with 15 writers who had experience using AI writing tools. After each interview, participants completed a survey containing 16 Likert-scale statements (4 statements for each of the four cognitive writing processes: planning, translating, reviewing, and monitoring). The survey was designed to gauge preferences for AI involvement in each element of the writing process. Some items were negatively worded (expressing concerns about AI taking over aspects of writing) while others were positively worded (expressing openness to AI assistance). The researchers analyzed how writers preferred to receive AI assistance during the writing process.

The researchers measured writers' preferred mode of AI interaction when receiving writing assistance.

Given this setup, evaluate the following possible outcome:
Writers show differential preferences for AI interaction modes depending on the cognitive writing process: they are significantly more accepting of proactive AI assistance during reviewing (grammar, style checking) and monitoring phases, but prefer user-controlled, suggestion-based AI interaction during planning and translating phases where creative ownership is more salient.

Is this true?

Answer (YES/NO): NO